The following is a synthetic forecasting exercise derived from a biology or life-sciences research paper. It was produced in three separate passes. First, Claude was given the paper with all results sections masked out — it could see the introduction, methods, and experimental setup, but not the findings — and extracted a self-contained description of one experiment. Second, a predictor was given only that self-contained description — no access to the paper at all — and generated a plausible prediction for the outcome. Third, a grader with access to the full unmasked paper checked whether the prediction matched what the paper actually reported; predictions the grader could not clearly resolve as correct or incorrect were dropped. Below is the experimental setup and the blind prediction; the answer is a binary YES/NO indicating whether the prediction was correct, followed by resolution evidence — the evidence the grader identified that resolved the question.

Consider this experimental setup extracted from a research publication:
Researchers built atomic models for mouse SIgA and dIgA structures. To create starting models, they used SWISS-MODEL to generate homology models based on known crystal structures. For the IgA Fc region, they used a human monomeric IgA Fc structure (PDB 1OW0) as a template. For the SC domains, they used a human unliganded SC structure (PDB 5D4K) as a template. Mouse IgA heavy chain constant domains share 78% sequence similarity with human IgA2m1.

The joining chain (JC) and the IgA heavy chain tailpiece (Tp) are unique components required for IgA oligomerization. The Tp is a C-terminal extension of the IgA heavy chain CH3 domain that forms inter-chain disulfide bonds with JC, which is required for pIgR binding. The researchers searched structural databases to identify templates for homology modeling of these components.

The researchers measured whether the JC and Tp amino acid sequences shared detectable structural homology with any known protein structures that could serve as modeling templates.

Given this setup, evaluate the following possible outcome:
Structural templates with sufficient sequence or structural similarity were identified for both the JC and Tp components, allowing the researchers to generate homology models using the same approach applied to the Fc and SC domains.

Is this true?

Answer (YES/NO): NO